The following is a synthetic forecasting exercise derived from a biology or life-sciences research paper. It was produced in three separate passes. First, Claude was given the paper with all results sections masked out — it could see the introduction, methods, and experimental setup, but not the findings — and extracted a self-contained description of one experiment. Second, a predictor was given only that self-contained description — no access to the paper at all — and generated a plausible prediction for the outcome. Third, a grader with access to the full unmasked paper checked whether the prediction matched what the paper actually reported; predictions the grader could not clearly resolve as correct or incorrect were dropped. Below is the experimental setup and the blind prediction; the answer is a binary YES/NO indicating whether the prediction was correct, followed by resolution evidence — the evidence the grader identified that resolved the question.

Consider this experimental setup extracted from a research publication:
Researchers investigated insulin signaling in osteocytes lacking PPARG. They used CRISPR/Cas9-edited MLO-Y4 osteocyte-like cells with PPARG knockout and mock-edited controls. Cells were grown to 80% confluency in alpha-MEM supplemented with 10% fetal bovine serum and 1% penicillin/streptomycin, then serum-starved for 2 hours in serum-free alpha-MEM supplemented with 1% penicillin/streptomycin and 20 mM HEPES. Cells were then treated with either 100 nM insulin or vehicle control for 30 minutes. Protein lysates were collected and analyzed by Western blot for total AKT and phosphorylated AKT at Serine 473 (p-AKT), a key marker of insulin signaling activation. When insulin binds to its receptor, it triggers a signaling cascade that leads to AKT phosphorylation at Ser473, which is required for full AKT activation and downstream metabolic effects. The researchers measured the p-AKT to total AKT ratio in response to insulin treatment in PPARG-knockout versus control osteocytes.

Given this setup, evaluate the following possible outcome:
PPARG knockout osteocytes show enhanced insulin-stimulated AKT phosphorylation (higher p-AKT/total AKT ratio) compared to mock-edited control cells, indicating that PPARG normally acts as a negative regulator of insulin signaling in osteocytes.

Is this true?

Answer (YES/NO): NO